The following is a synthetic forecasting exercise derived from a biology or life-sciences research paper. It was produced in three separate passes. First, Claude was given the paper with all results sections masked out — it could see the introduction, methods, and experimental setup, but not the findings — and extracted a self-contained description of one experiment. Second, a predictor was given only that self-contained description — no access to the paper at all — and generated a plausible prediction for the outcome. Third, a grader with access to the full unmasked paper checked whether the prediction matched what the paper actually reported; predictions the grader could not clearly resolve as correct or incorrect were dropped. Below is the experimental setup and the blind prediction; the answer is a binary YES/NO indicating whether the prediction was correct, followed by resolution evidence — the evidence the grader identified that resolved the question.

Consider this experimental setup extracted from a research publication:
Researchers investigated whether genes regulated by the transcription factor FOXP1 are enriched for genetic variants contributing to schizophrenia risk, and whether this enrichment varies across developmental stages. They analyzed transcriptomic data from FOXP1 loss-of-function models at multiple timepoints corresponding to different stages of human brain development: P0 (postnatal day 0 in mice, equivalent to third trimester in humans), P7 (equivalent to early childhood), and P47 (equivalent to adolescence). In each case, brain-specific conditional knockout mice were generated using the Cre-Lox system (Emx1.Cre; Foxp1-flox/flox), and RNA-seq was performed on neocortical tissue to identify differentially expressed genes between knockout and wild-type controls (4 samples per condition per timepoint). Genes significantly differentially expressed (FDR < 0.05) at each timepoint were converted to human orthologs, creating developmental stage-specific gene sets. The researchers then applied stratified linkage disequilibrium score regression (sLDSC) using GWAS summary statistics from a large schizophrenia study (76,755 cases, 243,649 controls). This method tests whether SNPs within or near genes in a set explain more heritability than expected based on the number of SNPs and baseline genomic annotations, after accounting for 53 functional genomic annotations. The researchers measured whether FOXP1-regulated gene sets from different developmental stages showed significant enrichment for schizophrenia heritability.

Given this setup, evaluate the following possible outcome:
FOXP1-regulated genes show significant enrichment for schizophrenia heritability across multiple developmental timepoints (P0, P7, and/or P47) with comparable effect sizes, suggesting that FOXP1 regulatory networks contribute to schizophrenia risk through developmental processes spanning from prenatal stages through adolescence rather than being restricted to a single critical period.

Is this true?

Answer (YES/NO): NO